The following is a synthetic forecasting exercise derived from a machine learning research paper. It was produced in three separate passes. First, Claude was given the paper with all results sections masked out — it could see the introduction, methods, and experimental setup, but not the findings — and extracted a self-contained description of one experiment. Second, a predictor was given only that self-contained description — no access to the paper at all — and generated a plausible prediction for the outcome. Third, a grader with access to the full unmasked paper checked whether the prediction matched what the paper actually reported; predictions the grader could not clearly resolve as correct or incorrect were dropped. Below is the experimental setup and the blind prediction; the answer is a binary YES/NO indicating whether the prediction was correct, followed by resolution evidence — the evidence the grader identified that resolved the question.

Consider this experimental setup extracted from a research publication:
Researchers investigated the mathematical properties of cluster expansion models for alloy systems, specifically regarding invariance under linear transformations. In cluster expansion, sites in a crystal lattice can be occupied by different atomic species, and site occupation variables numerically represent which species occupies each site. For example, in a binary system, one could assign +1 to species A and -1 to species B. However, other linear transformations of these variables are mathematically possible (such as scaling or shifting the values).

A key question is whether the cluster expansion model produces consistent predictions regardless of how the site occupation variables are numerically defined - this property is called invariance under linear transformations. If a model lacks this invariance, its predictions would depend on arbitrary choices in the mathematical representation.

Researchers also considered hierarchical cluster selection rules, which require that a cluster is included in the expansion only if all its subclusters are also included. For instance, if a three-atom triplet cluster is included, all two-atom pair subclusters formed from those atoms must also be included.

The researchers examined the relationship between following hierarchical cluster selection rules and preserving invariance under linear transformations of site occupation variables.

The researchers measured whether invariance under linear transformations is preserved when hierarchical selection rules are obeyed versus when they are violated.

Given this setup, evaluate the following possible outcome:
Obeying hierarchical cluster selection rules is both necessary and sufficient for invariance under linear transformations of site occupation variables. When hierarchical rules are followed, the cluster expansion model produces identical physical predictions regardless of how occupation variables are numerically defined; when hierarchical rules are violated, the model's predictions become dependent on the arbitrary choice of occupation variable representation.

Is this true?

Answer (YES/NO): YES